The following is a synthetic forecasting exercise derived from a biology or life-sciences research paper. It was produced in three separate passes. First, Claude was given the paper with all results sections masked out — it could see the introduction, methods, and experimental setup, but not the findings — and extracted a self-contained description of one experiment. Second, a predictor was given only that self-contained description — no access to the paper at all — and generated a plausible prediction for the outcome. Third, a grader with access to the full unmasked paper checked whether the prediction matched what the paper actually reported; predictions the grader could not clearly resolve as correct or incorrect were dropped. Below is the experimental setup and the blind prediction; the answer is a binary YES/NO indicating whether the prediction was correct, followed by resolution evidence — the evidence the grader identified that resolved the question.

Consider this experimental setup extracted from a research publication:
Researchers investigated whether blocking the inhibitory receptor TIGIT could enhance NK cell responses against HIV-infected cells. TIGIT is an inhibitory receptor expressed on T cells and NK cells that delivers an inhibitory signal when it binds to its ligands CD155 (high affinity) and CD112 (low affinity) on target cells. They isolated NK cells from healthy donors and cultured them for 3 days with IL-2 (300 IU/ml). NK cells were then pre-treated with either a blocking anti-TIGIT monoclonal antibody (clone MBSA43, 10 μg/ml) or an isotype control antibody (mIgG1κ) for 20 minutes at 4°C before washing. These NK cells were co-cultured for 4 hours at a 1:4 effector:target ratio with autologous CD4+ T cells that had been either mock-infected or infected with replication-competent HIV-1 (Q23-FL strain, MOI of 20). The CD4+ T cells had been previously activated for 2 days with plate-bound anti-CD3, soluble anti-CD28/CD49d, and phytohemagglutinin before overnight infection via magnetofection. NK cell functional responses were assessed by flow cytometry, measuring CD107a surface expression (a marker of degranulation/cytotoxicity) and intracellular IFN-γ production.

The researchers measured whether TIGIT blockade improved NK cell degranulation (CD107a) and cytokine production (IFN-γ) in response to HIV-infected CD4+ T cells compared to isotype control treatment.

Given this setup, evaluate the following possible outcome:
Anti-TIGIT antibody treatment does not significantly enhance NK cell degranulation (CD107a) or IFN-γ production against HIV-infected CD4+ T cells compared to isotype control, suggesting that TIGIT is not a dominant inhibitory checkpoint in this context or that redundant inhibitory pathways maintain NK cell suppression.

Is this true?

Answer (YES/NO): YES